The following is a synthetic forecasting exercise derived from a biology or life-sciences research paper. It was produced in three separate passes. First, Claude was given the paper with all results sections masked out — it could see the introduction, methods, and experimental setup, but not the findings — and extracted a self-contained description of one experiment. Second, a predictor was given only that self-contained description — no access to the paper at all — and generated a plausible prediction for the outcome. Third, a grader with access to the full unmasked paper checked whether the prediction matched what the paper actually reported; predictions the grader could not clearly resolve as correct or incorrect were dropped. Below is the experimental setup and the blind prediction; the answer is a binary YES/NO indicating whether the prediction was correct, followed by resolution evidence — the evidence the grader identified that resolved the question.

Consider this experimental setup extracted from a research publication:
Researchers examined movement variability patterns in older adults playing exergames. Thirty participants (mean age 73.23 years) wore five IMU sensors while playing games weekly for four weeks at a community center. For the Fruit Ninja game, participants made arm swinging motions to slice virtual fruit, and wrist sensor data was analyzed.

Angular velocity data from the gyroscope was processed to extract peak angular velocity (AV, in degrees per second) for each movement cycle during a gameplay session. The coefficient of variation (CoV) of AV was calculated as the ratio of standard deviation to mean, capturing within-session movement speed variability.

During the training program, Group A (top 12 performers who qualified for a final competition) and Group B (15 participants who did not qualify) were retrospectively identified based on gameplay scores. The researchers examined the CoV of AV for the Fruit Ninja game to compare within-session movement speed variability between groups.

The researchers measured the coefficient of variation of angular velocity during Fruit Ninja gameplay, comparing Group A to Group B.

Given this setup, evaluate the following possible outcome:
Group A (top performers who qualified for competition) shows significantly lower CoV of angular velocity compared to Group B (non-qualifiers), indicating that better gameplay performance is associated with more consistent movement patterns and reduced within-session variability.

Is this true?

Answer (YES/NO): NO